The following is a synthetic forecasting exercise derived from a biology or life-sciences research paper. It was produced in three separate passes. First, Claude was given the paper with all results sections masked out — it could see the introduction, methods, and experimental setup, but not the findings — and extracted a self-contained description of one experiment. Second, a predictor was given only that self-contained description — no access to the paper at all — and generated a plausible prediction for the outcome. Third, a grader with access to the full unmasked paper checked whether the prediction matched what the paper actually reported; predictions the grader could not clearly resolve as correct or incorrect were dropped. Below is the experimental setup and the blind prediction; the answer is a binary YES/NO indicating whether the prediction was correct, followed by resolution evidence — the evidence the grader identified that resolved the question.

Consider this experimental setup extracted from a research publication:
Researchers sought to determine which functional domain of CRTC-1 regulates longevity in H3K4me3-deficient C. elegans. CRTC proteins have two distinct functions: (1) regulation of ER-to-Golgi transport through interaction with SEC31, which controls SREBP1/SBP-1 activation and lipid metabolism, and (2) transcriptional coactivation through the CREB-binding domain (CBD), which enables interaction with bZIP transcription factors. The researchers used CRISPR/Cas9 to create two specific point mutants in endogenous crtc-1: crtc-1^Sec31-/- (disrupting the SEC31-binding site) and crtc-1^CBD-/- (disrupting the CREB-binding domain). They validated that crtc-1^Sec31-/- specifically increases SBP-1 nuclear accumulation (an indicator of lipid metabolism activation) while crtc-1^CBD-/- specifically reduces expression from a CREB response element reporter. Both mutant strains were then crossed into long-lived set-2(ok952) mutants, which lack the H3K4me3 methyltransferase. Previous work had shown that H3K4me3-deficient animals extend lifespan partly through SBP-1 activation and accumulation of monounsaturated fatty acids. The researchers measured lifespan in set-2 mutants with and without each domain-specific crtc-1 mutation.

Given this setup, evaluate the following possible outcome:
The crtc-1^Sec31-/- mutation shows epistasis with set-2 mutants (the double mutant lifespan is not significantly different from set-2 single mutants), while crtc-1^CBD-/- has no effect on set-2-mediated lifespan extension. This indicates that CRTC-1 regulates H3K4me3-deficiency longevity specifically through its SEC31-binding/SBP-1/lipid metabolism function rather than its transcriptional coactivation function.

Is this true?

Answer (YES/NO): NO